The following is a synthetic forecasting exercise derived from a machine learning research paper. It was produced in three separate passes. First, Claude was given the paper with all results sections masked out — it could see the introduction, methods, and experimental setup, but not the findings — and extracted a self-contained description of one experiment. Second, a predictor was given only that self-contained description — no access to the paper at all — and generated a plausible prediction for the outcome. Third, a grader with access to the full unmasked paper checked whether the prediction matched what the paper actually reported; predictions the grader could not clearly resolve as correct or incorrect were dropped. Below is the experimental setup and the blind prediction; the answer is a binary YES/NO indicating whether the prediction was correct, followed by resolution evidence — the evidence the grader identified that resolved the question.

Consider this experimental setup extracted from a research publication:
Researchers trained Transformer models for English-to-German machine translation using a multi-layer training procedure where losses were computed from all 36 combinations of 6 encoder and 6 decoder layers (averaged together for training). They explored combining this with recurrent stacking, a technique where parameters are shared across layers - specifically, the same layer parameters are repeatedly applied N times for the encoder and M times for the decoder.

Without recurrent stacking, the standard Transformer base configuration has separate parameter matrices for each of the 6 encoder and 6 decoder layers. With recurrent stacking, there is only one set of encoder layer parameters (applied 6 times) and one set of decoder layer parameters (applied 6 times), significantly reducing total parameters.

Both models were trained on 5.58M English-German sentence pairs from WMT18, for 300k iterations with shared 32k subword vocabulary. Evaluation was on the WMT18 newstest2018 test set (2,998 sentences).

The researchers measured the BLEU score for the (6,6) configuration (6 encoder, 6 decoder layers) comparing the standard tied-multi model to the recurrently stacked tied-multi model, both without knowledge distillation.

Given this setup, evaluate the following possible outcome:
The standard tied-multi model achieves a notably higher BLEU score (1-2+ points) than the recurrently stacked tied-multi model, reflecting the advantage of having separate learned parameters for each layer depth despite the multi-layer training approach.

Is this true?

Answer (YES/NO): YES